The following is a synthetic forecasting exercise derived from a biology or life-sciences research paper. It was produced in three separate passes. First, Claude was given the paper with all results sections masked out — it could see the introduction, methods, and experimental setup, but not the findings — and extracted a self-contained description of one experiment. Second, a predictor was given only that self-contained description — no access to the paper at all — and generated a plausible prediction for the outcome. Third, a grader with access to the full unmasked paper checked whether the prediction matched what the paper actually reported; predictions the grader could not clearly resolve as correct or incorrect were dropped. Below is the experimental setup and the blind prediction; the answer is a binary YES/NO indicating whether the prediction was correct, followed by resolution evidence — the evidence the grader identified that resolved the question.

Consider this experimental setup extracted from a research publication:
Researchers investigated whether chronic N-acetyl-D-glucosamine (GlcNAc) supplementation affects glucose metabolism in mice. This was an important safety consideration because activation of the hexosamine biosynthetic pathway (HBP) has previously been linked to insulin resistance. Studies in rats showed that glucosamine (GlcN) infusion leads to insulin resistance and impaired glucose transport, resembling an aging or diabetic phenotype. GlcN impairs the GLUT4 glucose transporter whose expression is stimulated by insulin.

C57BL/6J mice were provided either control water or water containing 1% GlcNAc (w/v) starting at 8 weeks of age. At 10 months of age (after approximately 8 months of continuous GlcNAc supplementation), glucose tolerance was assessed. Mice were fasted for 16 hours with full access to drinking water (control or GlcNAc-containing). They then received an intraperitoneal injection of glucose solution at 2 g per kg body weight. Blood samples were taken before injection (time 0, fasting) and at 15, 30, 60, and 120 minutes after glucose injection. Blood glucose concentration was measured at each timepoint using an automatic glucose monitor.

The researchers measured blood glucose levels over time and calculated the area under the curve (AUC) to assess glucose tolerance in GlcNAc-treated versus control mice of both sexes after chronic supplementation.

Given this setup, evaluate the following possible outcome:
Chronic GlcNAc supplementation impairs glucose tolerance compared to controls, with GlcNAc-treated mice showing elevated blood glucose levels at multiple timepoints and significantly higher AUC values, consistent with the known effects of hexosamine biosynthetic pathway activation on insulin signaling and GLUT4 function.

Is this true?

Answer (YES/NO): NO